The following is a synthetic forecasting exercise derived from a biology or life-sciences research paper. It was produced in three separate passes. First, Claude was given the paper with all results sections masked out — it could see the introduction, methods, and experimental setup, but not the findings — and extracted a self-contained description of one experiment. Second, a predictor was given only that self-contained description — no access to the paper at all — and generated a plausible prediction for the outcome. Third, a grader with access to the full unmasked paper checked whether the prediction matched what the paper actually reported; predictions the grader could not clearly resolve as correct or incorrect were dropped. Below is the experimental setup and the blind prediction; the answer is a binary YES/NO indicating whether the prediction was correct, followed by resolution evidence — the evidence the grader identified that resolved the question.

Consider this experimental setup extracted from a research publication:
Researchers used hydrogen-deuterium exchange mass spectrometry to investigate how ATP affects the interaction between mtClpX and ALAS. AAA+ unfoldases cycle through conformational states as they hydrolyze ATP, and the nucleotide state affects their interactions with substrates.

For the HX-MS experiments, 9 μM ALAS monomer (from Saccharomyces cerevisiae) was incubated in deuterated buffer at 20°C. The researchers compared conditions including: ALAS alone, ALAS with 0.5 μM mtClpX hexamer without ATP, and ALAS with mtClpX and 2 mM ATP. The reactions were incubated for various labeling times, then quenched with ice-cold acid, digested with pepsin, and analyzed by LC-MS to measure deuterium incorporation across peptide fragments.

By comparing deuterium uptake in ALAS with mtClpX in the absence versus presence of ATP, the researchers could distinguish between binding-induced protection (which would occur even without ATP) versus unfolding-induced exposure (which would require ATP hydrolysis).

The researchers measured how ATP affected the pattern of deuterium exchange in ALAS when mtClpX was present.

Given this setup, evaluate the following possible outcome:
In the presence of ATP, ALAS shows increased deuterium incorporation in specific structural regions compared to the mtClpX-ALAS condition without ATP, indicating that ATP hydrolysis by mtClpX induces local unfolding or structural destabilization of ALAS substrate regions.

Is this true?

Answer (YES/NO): YES